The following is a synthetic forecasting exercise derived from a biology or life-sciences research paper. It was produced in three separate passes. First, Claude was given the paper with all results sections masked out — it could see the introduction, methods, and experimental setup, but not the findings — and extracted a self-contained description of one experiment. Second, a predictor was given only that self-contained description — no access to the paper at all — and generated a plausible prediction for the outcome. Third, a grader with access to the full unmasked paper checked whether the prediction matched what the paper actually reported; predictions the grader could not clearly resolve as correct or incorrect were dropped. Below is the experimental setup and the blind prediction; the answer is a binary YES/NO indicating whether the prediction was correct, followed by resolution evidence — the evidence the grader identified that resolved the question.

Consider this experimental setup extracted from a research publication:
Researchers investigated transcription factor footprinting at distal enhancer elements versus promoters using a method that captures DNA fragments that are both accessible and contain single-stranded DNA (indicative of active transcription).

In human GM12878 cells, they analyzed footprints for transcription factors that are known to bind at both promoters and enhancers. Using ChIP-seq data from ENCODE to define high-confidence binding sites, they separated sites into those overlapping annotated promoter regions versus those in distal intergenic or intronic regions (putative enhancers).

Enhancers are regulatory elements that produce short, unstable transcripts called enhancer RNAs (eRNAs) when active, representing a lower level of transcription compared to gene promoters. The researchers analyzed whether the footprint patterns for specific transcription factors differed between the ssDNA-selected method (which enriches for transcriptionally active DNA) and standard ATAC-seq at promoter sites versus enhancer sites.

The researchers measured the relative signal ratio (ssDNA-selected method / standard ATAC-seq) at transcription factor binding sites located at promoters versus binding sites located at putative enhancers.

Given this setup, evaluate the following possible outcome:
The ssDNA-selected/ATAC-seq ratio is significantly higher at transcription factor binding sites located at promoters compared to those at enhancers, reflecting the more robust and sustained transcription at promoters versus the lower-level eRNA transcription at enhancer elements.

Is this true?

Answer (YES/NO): YES